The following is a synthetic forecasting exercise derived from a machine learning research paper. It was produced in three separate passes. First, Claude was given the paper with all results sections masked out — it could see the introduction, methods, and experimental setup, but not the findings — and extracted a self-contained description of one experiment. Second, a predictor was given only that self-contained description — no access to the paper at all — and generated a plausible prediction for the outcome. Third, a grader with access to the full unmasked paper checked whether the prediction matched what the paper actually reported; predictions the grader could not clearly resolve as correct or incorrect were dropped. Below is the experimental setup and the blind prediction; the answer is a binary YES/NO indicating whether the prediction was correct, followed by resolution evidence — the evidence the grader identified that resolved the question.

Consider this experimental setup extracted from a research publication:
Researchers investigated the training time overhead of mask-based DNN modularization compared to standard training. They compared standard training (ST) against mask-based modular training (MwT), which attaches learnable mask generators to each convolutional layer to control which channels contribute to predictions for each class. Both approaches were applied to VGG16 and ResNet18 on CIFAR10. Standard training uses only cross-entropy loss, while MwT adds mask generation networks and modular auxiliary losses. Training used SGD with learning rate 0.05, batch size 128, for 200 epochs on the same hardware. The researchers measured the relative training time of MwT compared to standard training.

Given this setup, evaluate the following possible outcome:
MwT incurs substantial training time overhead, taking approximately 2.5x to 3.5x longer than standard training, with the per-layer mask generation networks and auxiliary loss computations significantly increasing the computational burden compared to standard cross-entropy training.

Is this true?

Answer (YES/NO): NO